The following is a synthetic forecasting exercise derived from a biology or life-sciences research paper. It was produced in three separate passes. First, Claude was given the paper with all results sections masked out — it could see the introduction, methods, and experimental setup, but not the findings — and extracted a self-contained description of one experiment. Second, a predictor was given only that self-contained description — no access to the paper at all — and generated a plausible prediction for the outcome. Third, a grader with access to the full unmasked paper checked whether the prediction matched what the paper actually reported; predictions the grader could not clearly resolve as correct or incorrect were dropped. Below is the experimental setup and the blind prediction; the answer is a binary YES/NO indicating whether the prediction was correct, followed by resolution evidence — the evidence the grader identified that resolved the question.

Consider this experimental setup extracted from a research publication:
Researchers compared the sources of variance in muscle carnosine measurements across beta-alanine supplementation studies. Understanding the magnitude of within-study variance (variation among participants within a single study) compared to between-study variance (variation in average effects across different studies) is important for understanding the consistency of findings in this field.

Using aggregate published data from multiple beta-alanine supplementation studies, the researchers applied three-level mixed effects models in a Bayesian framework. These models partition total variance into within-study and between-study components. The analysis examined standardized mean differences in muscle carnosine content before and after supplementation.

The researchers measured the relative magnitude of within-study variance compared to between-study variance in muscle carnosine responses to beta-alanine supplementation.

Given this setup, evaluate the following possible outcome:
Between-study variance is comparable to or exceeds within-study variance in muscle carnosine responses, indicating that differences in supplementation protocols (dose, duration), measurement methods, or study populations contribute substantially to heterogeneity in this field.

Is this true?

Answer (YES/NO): YES